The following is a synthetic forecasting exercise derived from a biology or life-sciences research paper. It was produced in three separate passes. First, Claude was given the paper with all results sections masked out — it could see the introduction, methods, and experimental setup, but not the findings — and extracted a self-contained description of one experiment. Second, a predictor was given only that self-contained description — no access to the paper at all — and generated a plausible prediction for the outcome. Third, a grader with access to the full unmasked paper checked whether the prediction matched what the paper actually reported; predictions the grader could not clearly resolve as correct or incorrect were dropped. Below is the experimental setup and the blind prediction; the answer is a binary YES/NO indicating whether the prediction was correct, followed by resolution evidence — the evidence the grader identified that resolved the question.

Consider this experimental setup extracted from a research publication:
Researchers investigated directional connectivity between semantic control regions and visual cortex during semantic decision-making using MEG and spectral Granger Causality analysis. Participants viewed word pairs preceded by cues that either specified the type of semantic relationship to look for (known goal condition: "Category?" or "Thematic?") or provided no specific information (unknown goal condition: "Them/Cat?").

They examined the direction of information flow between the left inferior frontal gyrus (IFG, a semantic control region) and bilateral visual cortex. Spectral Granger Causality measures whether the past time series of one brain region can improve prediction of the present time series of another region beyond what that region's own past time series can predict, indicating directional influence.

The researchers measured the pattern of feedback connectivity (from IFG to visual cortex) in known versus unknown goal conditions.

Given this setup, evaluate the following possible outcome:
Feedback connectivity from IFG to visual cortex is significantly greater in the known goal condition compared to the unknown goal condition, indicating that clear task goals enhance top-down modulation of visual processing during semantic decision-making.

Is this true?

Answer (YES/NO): NO